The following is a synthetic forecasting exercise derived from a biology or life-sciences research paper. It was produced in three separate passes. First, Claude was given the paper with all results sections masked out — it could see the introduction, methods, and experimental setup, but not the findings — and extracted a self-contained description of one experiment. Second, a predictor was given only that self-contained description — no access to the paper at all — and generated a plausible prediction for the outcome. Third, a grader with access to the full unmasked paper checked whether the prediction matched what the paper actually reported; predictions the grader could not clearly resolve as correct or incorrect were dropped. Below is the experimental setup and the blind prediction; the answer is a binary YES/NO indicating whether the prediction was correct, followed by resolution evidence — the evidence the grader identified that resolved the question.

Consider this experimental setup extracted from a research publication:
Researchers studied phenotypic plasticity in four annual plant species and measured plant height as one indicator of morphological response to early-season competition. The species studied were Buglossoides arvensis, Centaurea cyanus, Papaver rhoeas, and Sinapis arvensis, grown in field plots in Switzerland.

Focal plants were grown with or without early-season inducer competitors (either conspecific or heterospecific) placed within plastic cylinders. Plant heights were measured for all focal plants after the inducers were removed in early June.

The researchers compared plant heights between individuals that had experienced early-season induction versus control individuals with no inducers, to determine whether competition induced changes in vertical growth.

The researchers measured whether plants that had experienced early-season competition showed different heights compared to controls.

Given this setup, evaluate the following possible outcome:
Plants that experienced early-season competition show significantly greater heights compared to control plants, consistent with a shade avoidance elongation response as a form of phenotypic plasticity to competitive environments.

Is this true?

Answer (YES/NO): NO